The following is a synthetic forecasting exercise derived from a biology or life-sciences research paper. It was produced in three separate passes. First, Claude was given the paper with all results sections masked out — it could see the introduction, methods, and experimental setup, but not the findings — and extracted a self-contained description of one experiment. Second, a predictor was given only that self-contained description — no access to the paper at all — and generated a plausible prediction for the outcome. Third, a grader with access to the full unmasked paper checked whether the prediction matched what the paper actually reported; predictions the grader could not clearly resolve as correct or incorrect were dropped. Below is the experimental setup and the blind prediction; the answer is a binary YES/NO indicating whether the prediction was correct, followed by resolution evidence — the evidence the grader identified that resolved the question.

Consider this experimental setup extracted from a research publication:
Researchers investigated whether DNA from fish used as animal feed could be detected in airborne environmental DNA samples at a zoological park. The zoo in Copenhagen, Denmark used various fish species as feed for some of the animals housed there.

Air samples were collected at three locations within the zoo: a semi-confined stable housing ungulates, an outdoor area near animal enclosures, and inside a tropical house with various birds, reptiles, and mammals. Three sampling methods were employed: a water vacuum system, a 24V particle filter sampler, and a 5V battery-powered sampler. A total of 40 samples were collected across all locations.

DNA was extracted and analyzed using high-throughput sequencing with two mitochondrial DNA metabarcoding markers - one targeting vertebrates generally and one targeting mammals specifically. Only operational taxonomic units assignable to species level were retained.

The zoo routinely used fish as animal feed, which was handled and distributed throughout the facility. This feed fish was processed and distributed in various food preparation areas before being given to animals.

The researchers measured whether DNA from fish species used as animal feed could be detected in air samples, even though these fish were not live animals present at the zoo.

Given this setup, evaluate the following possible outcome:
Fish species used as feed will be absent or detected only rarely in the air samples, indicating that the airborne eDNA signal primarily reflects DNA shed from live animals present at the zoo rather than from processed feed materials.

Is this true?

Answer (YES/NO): NO